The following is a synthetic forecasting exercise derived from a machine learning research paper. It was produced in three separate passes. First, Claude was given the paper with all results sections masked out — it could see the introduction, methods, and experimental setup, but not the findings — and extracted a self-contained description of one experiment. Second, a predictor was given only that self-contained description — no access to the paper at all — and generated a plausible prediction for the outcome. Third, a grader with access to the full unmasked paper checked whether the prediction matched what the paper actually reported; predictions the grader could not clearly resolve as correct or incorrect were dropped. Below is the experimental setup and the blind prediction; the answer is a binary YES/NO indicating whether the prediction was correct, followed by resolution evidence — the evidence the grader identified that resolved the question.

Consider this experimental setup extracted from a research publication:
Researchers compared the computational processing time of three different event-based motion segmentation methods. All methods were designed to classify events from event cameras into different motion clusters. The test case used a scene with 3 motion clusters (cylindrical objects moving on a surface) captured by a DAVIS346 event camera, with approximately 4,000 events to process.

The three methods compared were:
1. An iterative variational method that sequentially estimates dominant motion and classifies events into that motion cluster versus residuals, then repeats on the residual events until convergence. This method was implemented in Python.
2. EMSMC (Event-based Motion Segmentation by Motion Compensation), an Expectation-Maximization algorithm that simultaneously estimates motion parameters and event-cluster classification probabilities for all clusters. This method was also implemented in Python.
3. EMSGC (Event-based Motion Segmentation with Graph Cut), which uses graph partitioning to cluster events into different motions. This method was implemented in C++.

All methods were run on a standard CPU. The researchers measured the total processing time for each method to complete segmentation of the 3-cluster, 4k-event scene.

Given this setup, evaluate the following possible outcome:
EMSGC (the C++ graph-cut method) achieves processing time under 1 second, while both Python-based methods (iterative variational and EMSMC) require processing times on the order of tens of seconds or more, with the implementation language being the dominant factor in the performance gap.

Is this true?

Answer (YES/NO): NO